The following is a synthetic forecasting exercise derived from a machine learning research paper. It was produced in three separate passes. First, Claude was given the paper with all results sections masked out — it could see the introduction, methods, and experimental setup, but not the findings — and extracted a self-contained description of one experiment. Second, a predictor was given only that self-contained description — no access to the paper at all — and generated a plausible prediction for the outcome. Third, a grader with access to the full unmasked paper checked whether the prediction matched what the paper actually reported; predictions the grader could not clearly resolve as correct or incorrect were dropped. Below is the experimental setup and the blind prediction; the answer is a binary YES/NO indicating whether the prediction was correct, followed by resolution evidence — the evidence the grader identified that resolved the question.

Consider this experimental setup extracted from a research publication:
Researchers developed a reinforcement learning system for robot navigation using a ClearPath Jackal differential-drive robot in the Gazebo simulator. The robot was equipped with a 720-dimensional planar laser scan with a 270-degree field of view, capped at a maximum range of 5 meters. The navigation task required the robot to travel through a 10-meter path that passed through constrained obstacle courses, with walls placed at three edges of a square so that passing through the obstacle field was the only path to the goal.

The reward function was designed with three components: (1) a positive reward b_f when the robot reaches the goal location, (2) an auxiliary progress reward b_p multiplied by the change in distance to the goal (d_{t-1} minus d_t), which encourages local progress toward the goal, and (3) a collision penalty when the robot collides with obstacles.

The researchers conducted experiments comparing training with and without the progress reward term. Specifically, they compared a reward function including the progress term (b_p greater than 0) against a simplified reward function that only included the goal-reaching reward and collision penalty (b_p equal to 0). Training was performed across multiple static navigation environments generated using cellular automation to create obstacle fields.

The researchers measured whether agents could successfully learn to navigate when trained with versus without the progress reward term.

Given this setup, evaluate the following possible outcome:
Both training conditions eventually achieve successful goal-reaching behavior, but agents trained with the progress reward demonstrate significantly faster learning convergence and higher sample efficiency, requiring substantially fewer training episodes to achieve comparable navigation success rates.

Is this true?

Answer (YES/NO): NO